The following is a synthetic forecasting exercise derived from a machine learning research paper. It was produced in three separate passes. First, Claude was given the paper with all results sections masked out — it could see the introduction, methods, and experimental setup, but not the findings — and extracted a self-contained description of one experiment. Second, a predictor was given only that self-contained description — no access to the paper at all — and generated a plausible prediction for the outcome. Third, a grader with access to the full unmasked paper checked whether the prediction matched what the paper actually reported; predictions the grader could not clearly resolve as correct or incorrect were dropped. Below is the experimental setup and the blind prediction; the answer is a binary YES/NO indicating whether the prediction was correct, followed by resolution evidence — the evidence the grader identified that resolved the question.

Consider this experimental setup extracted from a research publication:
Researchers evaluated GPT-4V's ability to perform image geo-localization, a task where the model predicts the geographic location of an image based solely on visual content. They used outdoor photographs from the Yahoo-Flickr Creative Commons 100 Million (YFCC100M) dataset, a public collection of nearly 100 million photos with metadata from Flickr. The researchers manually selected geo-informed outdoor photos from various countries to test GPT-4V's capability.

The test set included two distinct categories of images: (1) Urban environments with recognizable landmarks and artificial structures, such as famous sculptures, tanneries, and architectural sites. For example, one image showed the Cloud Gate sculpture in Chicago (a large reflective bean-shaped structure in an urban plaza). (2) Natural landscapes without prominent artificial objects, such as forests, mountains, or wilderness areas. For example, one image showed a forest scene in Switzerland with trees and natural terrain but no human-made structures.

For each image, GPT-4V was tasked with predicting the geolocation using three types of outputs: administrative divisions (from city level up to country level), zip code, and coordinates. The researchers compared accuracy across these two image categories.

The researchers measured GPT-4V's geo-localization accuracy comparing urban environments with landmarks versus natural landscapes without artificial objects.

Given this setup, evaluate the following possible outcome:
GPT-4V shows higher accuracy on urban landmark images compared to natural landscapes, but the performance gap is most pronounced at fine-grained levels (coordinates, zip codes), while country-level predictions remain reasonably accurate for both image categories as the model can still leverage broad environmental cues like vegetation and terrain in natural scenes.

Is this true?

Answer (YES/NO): NO